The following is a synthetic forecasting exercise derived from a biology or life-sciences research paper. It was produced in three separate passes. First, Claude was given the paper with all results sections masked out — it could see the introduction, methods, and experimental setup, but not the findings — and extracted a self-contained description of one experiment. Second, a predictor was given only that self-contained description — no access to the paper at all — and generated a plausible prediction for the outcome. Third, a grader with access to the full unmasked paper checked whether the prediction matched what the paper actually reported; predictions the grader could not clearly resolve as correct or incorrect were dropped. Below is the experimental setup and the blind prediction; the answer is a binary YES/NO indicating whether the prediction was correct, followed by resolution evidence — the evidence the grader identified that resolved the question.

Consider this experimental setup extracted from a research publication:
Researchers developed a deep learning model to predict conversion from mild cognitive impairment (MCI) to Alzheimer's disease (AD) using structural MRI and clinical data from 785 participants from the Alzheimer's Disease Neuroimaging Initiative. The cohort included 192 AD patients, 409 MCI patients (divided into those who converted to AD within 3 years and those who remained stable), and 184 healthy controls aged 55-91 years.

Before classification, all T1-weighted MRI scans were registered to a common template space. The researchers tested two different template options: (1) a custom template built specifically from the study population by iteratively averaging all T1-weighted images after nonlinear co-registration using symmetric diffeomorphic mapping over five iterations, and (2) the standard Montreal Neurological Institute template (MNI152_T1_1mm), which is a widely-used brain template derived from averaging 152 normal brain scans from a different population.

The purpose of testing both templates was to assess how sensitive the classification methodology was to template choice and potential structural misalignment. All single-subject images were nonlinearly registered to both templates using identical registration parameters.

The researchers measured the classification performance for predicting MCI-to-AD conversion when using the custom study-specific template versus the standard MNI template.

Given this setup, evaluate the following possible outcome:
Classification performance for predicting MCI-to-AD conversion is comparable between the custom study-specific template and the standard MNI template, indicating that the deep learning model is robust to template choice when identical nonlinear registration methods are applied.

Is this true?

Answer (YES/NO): YES